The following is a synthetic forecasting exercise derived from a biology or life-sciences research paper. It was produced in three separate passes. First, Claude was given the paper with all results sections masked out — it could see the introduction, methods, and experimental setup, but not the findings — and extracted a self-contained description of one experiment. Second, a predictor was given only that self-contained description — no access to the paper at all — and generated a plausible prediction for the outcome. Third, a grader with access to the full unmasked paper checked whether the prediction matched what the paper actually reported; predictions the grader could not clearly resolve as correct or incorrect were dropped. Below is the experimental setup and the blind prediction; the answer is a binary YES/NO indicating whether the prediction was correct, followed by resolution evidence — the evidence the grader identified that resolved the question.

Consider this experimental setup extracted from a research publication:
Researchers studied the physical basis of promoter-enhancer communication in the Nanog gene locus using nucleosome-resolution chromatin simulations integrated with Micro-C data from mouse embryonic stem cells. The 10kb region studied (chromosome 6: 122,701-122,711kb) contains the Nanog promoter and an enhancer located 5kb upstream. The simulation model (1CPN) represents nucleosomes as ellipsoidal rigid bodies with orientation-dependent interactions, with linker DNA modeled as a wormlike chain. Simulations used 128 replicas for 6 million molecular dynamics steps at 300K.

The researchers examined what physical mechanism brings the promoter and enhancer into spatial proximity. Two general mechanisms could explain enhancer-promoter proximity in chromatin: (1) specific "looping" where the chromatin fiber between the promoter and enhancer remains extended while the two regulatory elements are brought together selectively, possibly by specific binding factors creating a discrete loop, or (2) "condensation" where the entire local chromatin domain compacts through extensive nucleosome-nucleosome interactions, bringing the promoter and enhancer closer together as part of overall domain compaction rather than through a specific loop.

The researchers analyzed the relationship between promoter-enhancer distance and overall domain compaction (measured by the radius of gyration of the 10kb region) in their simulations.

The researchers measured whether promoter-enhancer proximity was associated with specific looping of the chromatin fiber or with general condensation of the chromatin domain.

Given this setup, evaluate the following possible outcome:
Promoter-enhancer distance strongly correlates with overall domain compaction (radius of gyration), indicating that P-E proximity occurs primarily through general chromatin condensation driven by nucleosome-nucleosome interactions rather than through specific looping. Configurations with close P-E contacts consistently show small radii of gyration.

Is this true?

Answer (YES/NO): YES